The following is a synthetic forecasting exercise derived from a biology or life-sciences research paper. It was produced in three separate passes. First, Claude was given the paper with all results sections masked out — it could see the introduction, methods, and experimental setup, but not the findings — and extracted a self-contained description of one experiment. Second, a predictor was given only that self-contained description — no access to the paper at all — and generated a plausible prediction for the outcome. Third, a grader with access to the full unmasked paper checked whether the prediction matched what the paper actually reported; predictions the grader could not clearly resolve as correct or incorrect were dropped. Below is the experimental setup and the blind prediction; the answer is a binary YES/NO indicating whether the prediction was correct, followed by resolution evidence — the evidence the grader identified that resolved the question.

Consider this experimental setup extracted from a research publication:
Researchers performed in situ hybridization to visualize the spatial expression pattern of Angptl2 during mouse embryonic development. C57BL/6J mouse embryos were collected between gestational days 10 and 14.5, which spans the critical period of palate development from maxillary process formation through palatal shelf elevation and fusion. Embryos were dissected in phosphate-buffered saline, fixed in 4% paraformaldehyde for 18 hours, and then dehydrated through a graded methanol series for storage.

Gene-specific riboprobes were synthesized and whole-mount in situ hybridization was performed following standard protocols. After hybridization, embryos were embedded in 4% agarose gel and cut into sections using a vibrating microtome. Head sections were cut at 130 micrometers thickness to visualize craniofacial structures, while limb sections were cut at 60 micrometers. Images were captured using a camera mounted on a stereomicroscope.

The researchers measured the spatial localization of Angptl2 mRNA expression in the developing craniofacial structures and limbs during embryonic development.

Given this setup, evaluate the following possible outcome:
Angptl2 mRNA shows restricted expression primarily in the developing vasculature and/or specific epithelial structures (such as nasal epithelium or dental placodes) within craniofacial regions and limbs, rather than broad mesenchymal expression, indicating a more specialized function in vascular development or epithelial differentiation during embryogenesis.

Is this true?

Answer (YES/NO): NO